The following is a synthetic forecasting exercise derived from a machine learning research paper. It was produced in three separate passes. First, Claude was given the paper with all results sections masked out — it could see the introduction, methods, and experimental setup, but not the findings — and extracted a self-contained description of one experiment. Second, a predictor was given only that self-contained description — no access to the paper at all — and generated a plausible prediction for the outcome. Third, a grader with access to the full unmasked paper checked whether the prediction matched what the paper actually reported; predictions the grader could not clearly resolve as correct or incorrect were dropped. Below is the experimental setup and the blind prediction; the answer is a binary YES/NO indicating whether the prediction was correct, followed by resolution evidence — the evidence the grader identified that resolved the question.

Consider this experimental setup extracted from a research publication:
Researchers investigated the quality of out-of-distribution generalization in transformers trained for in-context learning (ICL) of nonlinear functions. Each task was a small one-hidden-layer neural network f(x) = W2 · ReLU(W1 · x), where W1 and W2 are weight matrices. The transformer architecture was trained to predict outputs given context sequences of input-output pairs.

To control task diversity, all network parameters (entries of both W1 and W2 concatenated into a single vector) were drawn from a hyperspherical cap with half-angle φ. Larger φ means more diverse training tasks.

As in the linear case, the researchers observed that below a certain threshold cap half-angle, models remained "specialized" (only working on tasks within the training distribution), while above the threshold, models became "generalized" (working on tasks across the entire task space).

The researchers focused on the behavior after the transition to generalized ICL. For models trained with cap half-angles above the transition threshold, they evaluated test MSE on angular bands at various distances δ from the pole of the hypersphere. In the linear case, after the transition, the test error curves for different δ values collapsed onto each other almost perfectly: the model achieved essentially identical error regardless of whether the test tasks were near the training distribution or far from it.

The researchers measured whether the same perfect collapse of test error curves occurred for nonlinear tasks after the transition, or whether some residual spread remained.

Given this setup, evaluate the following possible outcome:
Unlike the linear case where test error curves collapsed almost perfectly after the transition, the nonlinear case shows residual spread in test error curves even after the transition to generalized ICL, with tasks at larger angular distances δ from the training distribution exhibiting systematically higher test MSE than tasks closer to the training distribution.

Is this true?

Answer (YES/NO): NO